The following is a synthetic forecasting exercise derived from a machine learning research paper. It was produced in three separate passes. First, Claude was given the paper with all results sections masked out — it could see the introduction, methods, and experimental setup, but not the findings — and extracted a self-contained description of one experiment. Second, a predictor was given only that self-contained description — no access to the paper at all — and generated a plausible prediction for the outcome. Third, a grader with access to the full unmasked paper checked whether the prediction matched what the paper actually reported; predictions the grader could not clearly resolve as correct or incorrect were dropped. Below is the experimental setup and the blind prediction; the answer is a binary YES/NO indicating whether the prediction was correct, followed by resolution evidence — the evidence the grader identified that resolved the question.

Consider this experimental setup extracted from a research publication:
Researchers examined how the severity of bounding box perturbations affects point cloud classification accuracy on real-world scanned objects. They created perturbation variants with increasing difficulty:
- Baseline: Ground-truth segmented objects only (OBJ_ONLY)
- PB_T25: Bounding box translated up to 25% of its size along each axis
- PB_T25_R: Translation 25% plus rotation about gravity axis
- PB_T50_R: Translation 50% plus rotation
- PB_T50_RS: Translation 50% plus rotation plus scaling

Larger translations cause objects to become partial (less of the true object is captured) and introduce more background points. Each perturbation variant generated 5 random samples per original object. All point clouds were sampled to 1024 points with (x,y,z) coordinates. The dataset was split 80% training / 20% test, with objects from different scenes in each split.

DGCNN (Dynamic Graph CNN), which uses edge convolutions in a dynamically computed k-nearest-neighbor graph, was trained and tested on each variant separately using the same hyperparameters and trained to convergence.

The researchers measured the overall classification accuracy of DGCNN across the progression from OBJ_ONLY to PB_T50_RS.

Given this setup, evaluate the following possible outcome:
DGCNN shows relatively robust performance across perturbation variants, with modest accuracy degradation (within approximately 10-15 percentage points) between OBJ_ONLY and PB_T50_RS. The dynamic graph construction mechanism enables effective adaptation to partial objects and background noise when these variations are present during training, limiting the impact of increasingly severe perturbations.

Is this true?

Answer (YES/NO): NO